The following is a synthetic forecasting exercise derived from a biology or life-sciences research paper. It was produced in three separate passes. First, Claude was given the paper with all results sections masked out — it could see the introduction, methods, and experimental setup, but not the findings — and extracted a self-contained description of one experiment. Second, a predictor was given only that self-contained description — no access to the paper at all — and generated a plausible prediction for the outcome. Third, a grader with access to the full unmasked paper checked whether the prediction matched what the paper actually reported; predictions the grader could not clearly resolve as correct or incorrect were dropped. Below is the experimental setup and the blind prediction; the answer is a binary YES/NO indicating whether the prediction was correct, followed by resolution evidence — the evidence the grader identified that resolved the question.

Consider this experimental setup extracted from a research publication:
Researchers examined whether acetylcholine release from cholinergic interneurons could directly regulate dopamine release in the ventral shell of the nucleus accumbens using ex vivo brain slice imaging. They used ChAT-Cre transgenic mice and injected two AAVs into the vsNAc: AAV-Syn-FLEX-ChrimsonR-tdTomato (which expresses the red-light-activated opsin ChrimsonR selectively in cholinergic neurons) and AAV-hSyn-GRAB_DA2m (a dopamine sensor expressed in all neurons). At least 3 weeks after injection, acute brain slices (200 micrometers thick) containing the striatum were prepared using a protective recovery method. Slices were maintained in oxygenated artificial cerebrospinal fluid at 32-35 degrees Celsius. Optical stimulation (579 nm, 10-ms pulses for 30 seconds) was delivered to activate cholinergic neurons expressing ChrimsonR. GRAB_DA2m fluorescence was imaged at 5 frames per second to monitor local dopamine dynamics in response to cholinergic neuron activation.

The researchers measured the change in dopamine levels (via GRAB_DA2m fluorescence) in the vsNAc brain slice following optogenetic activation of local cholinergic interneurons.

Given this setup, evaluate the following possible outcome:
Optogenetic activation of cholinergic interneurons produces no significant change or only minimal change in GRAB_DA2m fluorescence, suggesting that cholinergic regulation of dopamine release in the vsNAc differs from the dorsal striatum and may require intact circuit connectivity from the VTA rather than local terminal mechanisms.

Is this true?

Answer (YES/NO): NO